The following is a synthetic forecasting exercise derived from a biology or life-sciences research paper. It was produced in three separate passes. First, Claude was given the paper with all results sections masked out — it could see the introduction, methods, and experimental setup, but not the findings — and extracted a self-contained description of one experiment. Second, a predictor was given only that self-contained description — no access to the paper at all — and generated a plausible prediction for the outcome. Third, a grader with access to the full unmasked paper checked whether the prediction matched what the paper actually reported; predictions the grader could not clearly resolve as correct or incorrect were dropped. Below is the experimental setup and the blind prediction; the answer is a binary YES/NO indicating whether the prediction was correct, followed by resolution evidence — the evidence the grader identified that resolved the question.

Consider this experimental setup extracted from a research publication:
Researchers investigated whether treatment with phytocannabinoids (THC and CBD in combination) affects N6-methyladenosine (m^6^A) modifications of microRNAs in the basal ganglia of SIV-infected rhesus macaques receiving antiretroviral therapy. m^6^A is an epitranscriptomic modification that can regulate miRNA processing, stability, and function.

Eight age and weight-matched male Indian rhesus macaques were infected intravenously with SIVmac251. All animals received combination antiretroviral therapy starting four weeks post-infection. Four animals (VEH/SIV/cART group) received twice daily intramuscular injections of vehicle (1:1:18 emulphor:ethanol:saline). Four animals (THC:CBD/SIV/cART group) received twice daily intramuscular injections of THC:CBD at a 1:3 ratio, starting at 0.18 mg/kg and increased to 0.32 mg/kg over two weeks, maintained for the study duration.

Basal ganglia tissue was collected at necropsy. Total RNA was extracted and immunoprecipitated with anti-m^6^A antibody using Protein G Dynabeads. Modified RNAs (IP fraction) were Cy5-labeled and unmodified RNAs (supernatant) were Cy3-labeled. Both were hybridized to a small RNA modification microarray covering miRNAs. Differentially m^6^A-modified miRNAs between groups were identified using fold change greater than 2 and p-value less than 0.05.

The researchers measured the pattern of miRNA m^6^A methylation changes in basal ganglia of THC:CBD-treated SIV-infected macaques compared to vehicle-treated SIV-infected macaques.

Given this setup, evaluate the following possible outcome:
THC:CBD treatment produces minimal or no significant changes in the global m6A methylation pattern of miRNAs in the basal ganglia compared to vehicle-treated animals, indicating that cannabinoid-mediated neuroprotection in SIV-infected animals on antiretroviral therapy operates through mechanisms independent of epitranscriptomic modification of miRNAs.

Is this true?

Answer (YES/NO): NO